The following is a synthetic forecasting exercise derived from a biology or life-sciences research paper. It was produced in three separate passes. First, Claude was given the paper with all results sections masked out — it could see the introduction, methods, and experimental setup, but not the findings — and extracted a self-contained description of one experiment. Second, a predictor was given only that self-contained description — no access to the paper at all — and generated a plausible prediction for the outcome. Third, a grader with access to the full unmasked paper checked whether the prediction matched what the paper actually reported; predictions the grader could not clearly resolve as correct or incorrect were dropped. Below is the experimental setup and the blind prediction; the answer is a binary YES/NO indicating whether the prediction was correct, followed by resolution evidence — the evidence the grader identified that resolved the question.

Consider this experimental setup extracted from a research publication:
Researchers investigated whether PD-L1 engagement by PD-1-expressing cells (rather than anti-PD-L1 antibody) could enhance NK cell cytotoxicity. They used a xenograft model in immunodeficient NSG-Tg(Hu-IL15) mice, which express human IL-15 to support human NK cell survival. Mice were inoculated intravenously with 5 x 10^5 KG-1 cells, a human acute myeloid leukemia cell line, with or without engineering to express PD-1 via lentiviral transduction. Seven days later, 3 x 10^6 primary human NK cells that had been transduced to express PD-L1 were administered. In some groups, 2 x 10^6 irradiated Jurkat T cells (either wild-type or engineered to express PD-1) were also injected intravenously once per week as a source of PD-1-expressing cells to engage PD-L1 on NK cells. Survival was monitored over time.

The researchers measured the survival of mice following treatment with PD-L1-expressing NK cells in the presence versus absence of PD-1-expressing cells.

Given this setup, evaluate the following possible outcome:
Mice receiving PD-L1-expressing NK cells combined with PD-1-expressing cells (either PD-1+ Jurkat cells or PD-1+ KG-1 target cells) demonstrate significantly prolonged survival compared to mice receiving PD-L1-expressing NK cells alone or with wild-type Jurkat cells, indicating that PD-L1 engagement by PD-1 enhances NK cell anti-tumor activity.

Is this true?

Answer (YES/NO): YES